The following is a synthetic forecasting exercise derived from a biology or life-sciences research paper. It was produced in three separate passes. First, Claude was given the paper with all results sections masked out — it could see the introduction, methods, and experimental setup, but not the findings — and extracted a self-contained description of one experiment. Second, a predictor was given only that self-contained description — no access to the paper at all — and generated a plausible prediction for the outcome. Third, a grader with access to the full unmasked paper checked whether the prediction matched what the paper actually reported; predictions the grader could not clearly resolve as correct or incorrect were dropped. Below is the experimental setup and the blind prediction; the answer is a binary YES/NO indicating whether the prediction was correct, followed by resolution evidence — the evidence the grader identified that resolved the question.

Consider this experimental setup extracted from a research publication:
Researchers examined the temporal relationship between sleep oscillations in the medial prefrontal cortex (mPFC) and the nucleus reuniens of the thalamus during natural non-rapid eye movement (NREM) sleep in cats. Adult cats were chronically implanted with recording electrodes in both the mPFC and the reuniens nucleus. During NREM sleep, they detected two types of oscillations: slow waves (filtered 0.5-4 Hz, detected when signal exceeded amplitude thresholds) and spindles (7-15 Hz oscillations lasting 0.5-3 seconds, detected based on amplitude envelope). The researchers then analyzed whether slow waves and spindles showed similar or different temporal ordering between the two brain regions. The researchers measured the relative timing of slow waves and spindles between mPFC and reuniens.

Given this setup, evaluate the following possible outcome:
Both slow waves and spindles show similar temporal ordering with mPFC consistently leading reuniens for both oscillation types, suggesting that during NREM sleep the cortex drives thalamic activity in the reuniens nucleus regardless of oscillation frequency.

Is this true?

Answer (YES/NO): NO